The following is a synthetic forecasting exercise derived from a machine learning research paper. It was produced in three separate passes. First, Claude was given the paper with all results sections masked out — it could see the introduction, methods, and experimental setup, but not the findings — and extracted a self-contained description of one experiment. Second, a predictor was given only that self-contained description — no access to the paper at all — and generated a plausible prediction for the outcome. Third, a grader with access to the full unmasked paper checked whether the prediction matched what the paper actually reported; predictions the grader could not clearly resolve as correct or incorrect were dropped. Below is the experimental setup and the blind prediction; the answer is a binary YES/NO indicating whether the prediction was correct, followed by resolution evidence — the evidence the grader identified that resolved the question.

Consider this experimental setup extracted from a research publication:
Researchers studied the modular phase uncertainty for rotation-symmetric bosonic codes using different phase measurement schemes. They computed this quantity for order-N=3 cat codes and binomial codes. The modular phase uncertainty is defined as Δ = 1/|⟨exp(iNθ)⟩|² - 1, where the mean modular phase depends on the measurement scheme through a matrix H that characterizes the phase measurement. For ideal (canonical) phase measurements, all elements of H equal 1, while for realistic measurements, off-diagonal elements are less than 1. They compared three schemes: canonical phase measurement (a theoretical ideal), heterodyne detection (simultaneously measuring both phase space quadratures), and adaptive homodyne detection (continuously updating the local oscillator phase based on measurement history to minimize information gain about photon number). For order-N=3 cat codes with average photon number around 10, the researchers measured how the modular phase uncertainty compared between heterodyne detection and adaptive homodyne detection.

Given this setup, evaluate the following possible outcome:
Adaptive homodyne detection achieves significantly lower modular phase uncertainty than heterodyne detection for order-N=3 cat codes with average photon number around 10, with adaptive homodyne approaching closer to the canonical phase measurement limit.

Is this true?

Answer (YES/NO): YES